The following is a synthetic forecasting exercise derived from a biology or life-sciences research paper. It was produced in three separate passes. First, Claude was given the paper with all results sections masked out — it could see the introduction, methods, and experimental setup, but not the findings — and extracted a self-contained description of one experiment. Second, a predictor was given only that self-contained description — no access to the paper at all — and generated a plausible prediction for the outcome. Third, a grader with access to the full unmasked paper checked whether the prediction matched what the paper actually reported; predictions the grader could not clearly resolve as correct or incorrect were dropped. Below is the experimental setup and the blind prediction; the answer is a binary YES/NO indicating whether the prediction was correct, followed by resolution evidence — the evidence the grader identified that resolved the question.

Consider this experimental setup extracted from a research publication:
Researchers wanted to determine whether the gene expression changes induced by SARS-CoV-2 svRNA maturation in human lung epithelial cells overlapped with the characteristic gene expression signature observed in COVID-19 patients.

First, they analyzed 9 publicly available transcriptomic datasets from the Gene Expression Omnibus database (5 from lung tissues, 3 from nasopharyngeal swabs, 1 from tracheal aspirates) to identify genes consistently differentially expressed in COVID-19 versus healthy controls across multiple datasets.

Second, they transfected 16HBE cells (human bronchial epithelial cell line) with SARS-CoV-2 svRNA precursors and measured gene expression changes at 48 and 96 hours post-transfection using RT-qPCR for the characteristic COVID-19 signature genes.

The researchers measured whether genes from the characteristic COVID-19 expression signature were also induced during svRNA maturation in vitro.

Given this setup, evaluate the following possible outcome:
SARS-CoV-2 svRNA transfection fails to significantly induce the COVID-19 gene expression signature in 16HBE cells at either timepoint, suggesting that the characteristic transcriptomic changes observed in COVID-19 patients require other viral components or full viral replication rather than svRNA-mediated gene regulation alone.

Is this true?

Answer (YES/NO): NO